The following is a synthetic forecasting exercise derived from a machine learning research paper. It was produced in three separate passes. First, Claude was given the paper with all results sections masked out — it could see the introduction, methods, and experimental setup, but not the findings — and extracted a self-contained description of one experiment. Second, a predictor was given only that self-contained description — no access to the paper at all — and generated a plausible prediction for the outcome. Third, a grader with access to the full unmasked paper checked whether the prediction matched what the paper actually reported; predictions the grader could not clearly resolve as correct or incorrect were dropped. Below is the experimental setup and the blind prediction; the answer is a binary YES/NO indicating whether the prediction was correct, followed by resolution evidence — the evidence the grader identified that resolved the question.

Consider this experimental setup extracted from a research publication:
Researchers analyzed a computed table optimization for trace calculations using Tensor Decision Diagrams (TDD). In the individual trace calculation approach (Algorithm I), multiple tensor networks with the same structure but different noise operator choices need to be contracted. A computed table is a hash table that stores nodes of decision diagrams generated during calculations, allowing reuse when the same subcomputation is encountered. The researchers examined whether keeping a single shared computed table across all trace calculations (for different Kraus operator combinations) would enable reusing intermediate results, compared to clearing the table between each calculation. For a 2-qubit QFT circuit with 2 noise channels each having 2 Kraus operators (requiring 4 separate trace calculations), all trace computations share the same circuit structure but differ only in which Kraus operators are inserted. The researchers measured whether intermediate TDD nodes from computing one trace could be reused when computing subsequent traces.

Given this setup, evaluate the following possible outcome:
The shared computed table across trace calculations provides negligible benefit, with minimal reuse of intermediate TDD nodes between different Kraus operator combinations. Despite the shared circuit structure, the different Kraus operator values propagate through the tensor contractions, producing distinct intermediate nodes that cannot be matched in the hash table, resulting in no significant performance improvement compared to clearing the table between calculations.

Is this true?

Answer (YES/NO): NO